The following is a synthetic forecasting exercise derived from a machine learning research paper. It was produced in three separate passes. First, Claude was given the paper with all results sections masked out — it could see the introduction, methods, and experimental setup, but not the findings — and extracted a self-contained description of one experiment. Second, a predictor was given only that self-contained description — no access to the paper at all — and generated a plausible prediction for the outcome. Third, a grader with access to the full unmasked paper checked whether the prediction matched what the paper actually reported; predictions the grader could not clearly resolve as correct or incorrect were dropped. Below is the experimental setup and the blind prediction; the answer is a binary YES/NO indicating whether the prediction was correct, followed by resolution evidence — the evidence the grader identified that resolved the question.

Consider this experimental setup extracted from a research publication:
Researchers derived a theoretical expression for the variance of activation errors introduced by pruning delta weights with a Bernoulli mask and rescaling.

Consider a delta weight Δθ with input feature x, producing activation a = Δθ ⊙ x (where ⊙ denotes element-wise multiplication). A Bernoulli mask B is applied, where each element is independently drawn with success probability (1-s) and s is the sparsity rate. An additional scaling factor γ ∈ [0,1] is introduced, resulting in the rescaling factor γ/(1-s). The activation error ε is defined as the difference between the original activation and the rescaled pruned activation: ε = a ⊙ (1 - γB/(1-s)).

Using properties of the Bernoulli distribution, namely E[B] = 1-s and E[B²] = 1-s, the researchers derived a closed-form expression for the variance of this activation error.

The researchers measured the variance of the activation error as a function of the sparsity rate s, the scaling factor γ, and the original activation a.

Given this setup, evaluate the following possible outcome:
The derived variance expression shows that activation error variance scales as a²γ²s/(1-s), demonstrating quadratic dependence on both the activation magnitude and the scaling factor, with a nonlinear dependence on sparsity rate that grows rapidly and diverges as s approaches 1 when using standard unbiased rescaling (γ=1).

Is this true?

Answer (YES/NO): YES